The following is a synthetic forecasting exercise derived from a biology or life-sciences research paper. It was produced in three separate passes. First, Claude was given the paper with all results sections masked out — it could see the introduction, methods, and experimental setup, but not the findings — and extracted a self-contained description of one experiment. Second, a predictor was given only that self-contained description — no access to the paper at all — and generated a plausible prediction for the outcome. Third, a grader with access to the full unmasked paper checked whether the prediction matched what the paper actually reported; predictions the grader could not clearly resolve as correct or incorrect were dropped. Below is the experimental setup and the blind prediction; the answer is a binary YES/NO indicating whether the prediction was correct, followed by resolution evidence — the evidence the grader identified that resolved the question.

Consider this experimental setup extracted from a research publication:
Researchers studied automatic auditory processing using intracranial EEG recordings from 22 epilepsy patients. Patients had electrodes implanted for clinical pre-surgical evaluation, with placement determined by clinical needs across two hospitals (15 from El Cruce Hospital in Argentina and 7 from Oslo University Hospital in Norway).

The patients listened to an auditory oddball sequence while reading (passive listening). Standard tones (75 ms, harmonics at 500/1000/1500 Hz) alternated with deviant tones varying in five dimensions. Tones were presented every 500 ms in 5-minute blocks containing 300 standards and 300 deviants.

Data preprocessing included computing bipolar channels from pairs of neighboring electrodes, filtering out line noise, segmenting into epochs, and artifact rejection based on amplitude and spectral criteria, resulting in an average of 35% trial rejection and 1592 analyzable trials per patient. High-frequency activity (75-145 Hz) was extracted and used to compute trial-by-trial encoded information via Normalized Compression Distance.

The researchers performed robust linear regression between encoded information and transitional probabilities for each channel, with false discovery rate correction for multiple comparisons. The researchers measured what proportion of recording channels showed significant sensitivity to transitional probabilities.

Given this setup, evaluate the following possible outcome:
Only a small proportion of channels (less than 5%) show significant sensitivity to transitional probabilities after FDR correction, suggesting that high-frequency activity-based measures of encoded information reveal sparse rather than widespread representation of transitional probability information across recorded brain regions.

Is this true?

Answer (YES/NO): NO